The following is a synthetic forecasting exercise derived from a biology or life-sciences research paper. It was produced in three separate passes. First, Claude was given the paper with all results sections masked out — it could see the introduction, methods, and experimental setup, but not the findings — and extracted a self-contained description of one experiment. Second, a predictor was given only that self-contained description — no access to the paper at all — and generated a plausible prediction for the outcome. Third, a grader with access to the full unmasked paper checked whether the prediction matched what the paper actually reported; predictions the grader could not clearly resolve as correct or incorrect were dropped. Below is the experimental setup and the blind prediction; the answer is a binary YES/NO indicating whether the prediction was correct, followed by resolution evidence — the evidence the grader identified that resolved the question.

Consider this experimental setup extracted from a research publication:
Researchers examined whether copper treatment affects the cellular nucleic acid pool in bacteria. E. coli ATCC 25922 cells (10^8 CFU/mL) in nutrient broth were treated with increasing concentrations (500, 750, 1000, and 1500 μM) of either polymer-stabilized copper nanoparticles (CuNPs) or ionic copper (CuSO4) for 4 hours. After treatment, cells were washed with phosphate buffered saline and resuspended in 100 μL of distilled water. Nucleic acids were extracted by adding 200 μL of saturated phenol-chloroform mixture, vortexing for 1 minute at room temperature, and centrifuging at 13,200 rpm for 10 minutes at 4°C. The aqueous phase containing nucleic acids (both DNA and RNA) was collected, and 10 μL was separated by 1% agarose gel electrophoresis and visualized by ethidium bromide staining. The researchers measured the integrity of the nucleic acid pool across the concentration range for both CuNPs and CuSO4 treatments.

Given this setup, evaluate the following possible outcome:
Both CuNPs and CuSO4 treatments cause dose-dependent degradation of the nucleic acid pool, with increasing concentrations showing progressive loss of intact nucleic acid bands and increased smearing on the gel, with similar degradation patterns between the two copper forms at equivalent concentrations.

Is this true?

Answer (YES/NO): NO